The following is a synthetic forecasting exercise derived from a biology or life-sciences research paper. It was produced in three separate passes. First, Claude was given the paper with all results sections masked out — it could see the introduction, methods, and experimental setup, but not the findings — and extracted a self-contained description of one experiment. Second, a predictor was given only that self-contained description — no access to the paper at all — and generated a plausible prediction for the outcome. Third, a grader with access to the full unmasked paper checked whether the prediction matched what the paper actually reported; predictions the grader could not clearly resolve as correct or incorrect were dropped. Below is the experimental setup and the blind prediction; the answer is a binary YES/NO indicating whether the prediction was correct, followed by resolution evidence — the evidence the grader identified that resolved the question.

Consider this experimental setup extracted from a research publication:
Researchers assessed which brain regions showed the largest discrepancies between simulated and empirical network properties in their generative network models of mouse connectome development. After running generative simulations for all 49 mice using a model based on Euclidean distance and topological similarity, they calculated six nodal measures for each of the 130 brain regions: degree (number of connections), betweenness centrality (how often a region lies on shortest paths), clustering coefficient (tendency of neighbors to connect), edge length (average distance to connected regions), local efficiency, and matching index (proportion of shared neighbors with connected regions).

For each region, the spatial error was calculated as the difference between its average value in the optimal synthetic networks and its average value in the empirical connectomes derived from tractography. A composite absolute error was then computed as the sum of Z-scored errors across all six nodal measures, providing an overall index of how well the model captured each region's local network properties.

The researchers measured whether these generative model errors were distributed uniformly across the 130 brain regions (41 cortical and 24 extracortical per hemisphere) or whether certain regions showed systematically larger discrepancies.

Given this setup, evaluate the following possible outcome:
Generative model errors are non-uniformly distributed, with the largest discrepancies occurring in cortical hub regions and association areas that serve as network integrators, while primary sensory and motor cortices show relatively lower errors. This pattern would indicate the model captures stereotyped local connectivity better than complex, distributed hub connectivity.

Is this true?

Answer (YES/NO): NO